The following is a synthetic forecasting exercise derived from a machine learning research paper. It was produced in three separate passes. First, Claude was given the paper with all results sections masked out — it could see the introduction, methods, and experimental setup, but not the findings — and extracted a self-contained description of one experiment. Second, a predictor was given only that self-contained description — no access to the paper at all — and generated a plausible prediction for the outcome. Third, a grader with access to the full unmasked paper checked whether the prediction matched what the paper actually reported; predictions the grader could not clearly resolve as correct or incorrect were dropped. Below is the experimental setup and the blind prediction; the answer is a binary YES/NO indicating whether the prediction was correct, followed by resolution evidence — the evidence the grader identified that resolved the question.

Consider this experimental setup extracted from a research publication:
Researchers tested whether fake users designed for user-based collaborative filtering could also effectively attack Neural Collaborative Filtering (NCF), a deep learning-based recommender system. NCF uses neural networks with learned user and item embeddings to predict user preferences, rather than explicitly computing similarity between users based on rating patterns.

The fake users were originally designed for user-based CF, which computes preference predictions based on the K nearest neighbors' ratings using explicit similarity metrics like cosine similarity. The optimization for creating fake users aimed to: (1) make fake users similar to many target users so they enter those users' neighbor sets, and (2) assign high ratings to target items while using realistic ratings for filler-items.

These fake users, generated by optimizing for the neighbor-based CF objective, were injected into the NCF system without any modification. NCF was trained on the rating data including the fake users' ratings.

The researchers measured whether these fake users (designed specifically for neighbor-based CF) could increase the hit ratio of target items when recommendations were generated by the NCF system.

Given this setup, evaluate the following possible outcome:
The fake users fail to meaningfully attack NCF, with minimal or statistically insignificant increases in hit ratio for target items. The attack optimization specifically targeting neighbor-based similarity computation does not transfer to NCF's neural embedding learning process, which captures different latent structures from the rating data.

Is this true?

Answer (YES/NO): NO